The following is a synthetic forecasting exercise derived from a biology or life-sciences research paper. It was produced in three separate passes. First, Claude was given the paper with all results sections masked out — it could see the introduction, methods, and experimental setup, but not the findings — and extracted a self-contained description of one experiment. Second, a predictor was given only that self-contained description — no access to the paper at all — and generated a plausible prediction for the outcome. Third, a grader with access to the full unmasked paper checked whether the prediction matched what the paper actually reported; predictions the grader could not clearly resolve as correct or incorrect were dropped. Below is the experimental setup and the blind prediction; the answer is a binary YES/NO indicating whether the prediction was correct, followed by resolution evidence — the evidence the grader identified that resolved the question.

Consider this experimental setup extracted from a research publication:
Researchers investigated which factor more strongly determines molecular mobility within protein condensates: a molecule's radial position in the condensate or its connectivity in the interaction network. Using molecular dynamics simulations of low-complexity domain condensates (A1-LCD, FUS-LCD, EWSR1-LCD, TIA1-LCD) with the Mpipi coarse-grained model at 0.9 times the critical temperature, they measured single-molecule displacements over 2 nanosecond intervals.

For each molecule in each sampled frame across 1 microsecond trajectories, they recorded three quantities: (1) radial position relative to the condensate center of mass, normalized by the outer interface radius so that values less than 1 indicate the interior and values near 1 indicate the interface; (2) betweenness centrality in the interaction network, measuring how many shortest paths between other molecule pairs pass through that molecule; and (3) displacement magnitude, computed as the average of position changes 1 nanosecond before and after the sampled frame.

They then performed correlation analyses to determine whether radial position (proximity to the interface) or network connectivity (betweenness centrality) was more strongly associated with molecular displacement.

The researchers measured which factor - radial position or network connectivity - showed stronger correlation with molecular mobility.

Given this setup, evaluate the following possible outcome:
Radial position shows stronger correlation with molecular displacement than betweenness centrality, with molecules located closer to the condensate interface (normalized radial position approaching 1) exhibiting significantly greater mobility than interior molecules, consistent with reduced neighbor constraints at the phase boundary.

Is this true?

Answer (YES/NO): NO